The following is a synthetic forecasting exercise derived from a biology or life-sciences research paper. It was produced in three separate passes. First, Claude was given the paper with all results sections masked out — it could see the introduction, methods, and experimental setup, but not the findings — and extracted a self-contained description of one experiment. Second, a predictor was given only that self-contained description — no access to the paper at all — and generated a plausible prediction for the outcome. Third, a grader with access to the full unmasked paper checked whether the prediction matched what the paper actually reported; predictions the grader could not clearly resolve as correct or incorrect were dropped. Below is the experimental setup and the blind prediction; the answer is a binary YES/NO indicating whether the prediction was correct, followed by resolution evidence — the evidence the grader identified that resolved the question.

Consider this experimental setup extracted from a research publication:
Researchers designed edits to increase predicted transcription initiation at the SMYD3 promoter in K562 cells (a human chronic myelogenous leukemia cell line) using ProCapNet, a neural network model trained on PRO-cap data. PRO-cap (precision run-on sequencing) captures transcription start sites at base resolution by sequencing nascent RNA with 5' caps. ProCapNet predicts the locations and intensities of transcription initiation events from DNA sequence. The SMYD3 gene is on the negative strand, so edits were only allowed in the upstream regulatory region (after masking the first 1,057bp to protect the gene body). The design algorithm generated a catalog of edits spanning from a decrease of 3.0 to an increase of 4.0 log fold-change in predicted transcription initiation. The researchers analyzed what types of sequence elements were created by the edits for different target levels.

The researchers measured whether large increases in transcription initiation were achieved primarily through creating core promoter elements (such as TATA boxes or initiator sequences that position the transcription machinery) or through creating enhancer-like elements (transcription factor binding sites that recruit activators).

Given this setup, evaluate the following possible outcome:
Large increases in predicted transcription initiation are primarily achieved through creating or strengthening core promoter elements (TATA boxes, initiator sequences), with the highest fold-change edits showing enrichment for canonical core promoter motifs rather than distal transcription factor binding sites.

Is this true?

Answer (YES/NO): NO